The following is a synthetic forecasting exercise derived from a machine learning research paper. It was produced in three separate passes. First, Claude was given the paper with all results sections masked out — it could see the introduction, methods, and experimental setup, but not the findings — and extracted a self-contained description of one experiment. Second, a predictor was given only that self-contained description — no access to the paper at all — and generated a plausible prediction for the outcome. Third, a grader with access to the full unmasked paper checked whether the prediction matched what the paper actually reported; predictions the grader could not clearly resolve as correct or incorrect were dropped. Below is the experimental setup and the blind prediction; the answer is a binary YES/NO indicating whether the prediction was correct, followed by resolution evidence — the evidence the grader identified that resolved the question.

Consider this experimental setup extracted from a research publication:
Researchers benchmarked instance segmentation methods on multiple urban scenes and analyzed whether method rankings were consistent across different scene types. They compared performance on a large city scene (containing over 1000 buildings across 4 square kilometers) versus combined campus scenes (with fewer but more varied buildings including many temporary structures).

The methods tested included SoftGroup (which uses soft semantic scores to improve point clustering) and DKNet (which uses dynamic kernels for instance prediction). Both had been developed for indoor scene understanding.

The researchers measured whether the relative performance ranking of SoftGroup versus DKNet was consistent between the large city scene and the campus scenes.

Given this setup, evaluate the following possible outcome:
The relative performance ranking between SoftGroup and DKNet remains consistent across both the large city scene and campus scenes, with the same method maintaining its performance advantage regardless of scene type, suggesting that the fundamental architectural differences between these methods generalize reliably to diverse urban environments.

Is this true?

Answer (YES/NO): YES